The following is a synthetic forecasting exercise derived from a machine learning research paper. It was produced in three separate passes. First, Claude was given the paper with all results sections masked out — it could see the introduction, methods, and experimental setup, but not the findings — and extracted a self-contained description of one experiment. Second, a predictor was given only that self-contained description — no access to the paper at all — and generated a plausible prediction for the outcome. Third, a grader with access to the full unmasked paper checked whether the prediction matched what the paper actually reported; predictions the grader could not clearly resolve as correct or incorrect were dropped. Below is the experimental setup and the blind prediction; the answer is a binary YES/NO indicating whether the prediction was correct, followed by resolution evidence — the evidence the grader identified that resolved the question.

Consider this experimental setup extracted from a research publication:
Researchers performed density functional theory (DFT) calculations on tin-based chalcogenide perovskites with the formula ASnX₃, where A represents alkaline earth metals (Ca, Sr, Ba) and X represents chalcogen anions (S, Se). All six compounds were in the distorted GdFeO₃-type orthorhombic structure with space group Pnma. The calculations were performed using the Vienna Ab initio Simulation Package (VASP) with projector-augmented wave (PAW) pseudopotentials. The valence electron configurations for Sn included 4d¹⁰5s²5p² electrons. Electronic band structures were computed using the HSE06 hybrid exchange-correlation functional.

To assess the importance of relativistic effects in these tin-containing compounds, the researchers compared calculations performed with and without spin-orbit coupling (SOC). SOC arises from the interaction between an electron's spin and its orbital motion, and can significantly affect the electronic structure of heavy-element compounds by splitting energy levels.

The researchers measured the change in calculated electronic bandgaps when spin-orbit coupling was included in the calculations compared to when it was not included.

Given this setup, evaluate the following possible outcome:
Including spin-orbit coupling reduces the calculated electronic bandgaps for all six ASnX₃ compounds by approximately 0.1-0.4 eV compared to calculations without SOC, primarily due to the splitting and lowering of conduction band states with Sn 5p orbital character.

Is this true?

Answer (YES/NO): NO